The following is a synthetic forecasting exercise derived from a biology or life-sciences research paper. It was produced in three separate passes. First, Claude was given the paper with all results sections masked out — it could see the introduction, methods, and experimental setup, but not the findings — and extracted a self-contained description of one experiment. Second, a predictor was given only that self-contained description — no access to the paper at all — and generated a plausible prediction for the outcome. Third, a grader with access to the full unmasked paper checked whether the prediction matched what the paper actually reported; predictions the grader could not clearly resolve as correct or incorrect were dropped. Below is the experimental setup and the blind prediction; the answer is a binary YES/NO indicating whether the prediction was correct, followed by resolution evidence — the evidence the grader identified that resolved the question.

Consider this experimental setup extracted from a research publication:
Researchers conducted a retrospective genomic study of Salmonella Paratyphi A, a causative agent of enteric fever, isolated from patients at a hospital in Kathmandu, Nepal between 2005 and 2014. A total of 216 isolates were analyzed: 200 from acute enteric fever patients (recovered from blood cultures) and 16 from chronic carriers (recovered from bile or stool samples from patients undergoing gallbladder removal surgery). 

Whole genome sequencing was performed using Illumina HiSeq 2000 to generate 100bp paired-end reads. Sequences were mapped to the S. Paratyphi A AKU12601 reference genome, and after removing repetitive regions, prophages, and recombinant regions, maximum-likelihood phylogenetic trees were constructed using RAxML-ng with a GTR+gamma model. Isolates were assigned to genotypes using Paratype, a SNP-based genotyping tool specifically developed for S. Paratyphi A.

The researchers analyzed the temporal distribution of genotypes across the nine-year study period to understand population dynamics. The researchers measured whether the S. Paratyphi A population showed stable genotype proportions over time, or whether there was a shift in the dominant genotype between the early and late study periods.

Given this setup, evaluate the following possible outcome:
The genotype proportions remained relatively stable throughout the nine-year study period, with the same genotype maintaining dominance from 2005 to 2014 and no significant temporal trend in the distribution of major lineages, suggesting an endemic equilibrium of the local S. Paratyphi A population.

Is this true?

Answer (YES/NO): NO